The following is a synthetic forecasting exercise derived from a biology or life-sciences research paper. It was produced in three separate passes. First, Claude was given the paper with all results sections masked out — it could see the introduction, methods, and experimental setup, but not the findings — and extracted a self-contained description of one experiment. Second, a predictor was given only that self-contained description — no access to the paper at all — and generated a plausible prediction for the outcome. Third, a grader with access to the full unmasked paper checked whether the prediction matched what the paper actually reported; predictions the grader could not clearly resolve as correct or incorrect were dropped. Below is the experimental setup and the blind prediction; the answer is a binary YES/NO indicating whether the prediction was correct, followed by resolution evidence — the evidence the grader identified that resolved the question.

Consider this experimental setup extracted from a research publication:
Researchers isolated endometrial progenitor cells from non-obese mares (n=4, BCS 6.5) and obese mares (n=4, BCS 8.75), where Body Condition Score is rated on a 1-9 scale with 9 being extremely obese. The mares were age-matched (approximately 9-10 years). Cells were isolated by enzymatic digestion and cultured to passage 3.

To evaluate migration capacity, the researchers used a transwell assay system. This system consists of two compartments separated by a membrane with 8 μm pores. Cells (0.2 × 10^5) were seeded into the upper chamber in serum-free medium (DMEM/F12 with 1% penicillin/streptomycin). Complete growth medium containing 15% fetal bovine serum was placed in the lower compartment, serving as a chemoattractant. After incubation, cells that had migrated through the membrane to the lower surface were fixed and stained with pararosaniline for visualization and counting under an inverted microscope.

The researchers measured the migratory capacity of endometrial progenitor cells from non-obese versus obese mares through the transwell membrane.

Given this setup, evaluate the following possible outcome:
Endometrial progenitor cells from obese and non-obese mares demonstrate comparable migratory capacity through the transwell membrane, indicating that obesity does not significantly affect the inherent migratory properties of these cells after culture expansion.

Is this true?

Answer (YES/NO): NO